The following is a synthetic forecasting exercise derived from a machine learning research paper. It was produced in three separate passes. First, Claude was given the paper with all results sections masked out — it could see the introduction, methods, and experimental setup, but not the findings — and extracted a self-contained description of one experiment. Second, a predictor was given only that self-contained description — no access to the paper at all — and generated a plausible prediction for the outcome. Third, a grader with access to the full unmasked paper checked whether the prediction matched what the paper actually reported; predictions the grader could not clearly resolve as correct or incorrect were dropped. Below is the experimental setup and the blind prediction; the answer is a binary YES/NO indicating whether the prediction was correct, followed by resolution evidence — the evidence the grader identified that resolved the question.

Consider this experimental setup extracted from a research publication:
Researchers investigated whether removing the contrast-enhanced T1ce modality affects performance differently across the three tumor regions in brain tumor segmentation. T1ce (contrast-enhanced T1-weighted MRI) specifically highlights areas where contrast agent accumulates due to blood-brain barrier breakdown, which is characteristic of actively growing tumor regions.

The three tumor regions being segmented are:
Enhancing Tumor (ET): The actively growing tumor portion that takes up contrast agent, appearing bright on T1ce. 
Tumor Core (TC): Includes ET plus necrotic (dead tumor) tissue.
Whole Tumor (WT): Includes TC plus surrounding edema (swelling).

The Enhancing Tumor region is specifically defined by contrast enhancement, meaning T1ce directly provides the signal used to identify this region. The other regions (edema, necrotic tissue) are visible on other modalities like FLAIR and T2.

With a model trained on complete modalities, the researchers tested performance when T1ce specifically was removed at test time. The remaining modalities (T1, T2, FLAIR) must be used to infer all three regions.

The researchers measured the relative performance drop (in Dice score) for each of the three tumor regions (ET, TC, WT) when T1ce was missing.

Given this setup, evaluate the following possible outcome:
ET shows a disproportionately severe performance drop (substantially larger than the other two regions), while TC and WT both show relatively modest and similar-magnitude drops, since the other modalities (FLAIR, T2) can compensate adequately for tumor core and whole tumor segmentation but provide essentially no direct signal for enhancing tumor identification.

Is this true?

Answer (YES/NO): NO